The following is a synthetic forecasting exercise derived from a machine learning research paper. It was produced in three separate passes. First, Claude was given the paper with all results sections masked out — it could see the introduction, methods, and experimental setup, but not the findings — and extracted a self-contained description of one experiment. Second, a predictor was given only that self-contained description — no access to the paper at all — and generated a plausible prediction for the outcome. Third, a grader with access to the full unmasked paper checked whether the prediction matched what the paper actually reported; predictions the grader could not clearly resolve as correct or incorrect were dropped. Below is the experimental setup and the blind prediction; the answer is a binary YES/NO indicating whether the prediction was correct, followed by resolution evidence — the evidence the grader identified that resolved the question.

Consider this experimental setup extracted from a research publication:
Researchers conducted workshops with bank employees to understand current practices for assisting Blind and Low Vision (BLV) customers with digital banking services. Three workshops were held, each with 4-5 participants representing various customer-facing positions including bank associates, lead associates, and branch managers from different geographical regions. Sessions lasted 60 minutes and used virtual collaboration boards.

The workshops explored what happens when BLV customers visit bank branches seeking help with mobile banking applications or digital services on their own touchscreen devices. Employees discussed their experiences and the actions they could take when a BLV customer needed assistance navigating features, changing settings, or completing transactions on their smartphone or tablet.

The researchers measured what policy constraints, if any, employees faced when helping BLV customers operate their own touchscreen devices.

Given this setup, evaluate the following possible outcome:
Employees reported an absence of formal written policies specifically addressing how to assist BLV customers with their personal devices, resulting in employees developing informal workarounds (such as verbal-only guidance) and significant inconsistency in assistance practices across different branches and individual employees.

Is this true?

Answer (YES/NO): NO